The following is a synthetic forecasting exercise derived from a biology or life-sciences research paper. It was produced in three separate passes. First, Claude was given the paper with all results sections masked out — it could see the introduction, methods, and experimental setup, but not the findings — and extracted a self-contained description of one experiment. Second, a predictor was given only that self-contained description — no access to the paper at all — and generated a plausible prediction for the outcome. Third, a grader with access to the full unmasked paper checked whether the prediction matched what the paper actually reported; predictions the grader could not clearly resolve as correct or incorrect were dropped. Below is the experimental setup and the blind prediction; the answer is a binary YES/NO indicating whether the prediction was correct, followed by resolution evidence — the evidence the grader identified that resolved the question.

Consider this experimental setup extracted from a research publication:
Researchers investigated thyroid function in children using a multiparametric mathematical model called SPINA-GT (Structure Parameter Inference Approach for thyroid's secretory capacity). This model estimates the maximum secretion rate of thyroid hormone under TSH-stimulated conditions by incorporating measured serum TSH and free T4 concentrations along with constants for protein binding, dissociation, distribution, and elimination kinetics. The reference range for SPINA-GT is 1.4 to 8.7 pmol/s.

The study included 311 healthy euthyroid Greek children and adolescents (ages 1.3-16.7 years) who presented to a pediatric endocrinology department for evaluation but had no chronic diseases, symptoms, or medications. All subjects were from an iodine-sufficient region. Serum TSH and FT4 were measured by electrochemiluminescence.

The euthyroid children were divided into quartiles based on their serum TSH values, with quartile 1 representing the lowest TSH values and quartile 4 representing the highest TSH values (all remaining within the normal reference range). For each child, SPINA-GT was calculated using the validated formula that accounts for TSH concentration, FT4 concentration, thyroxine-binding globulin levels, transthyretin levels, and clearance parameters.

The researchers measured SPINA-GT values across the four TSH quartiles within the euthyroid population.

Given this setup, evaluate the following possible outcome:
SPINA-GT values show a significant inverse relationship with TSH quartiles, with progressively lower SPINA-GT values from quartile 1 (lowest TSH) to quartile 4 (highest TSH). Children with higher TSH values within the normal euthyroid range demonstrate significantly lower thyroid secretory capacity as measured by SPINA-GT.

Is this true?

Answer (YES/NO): NO